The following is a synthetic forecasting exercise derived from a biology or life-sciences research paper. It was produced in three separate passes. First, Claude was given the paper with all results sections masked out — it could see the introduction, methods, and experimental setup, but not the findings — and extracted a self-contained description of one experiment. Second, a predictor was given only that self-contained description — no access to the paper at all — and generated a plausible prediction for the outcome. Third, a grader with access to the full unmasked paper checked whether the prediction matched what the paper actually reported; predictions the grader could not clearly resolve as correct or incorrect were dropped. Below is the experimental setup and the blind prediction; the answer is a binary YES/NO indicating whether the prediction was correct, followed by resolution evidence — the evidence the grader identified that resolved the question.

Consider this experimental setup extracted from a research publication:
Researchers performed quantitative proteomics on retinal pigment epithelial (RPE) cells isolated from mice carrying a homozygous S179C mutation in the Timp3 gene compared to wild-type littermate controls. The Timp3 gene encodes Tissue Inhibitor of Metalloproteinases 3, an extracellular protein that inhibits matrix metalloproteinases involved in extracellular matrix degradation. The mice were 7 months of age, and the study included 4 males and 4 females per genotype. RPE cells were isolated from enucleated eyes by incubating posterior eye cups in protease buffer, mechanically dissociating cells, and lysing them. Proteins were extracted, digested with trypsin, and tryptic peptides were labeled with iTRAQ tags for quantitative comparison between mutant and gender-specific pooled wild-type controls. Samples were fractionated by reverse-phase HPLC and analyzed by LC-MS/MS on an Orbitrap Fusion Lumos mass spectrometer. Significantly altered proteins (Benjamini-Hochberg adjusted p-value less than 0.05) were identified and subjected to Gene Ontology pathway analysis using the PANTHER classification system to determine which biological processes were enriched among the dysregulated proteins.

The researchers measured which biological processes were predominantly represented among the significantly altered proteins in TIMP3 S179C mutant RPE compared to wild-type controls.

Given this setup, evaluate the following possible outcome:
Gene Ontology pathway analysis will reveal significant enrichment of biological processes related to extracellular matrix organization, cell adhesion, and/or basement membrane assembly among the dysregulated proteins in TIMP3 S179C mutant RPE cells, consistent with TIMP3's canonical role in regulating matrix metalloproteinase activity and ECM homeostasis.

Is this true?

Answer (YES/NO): NO